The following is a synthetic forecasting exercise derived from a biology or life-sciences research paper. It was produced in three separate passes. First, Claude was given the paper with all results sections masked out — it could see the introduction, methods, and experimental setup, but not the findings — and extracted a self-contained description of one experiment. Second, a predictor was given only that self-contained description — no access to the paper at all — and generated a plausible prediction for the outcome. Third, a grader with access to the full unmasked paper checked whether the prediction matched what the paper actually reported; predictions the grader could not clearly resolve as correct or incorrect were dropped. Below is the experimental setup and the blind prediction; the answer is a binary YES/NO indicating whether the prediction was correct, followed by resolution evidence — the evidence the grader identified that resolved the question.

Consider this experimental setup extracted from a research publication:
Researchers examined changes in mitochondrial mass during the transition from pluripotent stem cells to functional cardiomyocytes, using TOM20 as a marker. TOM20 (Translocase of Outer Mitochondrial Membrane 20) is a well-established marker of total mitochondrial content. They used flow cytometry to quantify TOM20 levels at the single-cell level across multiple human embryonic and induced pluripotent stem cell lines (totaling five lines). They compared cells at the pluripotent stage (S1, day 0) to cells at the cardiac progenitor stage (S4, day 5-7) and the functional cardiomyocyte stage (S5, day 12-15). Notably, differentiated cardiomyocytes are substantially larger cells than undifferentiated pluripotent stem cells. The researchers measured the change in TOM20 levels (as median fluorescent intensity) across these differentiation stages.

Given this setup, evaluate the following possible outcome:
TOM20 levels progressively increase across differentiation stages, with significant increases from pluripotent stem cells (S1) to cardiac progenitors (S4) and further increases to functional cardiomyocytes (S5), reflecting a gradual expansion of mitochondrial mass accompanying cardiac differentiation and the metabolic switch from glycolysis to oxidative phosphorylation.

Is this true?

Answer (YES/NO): NO